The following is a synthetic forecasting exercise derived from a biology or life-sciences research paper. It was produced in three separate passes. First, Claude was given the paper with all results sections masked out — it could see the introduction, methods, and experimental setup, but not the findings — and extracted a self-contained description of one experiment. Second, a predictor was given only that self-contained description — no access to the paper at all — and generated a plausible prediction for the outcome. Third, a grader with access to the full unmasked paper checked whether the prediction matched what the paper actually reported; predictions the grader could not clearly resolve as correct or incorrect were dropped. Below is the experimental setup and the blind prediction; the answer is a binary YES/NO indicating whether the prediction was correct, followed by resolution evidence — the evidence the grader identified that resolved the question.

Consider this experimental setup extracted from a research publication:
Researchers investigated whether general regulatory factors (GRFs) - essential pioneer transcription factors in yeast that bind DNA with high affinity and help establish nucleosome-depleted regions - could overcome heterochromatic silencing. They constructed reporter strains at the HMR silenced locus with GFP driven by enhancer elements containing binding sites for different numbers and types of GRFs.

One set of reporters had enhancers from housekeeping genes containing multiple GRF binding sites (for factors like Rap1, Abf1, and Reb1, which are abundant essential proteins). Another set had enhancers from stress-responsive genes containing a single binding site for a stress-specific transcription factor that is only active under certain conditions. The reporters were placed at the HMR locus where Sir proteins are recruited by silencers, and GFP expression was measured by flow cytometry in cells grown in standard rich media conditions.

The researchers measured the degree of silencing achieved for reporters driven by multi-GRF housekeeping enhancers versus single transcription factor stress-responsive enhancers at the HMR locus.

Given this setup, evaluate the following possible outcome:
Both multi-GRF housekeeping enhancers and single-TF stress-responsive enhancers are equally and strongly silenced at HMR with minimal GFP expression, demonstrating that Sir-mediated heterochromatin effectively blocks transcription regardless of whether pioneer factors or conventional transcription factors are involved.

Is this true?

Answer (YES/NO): NO